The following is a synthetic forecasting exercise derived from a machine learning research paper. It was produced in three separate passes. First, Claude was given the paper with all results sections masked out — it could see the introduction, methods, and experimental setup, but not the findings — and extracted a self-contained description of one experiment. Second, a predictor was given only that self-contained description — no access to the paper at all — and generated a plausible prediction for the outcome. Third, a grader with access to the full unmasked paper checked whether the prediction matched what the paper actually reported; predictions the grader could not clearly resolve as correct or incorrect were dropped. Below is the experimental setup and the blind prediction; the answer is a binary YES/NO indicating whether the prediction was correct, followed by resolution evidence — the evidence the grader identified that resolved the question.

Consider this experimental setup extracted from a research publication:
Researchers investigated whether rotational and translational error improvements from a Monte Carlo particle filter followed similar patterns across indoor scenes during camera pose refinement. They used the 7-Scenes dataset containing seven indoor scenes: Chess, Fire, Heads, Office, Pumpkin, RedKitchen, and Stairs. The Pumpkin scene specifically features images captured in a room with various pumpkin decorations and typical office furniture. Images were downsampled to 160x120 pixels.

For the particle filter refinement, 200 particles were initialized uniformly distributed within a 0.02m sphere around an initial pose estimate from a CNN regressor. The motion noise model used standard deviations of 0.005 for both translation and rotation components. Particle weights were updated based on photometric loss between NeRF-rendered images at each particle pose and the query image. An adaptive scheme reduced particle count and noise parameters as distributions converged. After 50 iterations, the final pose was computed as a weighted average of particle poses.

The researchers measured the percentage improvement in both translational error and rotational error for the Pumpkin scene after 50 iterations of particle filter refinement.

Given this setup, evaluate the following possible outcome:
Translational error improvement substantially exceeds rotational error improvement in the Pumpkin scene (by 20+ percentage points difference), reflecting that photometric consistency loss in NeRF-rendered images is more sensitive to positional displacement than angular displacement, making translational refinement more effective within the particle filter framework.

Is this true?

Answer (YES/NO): NO